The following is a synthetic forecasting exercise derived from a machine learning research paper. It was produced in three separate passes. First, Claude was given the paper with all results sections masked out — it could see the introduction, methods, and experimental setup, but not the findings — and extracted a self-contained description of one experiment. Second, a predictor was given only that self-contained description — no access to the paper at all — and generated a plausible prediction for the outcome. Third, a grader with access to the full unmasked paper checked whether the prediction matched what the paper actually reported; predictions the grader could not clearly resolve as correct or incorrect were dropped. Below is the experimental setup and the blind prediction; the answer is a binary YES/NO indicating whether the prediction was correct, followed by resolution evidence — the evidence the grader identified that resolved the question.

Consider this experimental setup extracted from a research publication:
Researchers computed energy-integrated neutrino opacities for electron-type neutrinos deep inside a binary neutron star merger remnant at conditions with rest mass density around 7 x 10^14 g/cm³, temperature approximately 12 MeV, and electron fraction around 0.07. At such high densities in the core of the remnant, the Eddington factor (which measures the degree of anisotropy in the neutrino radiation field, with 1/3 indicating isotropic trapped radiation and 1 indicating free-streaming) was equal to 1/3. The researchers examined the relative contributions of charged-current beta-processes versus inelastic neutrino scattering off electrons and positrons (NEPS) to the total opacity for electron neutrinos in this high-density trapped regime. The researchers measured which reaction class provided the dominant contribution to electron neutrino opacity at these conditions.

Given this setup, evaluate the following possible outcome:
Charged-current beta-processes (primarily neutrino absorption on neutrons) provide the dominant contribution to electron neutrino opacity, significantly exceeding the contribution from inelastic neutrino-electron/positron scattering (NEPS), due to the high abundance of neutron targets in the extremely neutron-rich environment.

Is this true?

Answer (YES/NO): NO